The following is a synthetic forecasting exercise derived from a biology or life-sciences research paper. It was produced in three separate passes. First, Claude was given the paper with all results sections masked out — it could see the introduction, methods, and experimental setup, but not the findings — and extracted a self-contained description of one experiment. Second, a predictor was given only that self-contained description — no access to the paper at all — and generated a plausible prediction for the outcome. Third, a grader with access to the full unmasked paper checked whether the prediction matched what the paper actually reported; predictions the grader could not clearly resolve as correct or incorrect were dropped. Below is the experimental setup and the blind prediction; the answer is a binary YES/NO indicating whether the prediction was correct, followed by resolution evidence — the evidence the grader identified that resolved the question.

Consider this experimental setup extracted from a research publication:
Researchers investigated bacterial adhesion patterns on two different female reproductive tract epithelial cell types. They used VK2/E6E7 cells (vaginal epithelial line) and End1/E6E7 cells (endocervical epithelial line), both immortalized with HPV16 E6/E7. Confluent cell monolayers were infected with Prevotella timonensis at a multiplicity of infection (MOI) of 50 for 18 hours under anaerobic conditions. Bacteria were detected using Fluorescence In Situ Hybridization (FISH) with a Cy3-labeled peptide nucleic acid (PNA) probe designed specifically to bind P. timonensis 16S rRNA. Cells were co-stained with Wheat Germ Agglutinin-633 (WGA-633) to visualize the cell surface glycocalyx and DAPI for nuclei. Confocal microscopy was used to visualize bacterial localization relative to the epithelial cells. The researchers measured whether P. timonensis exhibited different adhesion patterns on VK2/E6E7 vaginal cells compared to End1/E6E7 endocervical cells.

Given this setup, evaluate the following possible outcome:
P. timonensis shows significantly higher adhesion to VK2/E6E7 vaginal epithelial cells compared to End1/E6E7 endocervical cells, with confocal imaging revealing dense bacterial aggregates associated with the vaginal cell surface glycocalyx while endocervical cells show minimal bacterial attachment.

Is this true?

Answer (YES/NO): NO